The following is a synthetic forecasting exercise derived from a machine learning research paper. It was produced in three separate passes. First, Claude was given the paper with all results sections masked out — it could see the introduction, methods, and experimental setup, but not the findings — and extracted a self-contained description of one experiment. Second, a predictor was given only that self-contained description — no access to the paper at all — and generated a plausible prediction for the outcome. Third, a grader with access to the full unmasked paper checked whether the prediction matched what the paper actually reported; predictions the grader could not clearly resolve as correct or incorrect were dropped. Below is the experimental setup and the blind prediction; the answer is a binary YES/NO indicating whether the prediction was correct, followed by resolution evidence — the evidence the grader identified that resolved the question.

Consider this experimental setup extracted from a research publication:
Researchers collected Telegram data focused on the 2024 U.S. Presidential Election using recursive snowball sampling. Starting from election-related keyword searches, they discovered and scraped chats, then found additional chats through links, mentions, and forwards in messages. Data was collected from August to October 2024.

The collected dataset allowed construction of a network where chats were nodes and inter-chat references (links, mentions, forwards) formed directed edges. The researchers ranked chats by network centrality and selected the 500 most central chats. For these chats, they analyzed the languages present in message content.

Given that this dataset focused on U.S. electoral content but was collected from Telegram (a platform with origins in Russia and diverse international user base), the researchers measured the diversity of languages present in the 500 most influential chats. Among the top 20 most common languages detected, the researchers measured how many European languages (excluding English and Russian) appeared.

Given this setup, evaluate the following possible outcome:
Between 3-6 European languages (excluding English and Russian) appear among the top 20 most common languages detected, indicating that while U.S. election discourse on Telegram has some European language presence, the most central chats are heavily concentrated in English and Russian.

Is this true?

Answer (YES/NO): NO